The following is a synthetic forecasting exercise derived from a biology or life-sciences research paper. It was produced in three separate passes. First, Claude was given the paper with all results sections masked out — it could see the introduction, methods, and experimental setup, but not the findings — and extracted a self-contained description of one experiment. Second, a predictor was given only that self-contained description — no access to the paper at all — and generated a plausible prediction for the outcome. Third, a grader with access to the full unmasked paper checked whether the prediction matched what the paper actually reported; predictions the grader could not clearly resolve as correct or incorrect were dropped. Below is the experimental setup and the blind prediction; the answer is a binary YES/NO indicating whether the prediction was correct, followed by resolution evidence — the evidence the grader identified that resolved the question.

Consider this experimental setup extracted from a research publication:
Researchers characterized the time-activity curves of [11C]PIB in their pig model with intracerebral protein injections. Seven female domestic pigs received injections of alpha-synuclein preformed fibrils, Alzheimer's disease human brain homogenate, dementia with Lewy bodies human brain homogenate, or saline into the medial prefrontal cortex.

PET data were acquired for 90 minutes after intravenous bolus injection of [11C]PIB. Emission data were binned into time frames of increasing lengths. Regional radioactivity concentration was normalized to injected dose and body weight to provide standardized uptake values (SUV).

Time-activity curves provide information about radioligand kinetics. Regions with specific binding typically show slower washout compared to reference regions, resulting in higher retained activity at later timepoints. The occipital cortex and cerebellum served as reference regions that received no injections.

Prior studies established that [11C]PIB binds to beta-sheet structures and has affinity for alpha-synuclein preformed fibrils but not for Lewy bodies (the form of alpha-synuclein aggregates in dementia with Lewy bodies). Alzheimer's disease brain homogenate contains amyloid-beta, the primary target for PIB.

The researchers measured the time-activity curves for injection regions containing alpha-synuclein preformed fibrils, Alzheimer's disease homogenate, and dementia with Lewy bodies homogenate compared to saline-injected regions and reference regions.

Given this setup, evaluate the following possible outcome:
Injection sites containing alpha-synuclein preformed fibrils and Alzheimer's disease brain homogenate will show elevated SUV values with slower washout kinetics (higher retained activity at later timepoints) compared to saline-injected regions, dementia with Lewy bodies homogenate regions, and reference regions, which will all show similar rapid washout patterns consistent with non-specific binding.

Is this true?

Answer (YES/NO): YES